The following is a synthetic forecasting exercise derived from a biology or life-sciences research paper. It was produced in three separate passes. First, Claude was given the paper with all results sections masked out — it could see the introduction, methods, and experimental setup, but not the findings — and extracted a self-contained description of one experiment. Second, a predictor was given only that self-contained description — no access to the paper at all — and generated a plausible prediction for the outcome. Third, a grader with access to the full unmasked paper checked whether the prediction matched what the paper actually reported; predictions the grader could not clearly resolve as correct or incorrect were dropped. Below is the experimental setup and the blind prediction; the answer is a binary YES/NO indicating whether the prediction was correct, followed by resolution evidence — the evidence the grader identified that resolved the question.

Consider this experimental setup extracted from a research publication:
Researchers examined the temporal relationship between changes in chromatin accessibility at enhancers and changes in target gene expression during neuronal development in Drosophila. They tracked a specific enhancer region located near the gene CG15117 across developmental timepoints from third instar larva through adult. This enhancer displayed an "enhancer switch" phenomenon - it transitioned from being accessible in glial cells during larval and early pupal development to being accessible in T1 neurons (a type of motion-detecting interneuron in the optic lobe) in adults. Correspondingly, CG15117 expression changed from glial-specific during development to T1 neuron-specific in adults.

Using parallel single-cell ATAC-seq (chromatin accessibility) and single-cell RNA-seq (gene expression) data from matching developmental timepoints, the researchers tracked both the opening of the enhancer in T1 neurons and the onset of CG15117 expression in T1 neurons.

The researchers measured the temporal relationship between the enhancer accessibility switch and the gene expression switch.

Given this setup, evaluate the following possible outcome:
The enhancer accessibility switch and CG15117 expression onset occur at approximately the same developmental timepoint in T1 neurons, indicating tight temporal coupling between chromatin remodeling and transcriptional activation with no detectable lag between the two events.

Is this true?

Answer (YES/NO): NO